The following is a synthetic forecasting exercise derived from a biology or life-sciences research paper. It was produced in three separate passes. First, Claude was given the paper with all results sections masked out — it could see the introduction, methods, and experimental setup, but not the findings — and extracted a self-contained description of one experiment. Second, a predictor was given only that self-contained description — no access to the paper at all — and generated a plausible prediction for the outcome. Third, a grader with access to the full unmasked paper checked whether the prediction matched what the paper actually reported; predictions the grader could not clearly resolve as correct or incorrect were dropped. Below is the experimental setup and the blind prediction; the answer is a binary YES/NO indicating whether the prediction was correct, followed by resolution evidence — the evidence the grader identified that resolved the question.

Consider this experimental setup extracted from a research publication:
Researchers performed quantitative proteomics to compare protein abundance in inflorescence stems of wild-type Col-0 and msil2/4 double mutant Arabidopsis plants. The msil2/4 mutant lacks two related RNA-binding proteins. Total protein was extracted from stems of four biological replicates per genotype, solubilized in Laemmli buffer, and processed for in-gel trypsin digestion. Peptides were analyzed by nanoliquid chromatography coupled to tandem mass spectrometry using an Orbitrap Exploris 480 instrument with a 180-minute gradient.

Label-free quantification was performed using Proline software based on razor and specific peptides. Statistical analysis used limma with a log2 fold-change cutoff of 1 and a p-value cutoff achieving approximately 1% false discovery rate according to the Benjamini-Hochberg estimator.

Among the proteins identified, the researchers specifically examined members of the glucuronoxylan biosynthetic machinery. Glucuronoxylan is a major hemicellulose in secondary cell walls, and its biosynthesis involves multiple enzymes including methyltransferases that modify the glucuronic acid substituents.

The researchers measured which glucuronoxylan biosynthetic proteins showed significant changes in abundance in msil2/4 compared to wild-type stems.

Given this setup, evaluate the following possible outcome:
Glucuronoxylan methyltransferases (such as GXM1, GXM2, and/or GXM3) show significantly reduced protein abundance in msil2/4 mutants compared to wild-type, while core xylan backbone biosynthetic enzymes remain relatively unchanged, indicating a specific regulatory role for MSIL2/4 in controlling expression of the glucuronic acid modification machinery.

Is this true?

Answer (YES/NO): NO